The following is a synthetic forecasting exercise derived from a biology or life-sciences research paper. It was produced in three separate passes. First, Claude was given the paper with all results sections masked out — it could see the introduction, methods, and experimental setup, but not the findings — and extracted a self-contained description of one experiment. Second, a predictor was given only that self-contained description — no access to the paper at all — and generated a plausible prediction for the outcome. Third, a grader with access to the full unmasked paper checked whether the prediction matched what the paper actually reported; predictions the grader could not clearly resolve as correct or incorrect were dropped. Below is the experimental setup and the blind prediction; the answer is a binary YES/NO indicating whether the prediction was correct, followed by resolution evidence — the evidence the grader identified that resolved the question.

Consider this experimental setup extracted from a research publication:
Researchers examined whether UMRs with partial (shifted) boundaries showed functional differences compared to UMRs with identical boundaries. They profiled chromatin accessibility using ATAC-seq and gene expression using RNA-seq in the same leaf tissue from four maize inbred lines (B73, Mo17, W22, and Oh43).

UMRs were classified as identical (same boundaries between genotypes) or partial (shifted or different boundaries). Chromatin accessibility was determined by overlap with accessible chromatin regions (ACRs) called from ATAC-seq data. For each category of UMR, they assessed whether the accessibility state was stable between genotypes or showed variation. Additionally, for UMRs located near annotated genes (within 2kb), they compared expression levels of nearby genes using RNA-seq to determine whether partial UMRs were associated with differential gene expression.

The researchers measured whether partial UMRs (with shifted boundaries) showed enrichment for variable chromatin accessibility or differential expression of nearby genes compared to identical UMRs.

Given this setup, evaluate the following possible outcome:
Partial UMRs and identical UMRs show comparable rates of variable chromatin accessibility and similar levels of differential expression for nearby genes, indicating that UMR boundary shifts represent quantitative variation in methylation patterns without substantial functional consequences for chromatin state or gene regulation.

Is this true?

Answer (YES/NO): YES